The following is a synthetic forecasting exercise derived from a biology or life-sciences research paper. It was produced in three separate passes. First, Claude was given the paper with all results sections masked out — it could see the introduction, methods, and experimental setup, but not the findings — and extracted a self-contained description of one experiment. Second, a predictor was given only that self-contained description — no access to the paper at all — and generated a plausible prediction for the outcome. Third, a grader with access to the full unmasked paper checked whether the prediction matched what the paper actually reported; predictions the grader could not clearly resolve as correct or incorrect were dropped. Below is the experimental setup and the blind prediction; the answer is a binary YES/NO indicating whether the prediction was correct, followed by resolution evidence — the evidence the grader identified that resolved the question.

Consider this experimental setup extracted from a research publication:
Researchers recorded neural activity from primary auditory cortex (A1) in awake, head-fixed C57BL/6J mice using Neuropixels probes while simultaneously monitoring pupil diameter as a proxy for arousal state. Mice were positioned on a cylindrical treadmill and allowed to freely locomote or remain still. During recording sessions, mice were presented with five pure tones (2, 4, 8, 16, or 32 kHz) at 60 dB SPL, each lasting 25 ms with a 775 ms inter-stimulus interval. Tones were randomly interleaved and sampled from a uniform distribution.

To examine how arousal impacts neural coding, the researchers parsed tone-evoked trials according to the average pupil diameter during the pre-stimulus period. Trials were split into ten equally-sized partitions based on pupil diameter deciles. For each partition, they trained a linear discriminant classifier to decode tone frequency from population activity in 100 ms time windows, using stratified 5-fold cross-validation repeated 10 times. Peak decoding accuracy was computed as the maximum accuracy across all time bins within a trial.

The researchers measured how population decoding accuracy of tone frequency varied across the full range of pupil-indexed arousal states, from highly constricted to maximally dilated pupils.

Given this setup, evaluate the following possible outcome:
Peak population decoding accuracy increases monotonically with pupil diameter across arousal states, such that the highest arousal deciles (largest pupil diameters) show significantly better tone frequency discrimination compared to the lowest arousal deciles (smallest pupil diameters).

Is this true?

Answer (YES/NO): NO